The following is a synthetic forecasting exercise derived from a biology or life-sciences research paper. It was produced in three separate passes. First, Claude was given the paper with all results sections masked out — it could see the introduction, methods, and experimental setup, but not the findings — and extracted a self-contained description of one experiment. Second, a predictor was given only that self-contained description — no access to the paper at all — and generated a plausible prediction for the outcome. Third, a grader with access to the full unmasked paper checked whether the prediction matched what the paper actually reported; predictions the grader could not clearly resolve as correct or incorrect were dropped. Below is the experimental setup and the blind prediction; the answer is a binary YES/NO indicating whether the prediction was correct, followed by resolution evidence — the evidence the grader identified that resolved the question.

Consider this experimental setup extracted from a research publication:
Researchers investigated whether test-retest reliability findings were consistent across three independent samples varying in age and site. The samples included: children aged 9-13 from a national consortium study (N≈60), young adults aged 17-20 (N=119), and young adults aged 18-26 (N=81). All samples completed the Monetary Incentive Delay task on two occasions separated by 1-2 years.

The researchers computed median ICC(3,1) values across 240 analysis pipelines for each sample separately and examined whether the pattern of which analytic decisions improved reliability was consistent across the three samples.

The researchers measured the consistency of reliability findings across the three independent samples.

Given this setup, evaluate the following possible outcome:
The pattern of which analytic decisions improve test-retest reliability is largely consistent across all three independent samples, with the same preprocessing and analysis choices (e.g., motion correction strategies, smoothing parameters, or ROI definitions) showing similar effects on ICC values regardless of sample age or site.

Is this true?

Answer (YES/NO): YES